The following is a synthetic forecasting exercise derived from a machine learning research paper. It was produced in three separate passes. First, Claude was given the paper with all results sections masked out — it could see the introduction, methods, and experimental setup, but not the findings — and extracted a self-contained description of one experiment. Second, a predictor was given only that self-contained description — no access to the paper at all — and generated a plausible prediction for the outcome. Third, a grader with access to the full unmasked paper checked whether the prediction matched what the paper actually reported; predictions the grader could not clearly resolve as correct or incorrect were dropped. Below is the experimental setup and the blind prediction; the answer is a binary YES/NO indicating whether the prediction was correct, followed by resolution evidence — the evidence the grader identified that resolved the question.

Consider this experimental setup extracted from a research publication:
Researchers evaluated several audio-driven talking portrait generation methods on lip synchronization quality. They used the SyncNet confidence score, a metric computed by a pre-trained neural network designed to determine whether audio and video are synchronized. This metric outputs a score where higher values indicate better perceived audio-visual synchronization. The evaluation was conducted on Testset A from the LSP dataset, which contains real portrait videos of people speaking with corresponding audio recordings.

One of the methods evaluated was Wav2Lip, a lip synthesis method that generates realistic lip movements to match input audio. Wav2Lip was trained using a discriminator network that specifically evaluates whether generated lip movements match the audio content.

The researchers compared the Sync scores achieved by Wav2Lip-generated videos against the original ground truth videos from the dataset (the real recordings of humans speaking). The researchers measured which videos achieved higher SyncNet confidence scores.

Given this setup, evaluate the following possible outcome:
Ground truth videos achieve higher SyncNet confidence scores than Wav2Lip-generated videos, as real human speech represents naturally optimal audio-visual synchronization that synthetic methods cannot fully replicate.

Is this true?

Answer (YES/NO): NO